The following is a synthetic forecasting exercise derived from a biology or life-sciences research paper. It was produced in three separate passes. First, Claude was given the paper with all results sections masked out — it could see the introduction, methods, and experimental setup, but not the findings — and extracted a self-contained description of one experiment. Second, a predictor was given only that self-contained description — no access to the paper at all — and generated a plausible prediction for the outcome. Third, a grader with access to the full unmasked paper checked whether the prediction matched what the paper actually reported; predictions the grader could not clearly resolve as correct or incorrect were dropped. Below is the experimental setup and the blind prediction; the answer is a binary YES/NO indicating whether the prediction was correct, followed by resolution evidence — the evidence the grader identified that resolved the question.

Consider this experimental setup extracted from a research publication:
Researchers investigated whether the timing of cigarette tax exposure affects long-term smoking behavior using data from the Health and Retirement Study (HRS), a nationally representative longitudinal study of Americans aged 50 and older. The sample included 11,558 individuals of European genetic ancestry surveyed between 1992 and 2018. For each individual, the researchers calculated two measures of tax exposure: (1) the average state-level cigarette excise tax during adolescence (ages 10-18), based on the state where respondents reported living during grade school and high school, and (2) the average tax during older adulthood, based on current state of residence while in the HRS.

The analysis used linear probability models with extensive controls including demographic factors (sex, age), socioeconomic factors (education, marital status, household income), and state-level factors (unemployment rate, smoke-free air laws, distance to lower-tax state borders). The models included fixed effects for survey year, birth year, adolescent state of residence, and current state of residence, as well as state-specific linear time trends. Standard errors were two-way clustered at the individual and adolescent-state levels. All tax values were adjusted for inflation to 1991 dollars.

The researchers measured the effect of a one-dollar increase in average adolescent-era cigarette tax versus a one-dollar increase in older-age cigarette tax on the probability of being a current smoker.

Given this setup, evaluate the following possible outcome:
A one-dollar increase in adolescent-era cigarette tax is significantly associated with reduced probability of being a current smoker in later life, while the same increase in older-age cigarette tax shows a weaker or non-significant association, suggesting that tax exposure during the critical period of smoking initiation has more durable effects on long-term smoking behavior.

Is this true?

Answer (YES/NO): YES